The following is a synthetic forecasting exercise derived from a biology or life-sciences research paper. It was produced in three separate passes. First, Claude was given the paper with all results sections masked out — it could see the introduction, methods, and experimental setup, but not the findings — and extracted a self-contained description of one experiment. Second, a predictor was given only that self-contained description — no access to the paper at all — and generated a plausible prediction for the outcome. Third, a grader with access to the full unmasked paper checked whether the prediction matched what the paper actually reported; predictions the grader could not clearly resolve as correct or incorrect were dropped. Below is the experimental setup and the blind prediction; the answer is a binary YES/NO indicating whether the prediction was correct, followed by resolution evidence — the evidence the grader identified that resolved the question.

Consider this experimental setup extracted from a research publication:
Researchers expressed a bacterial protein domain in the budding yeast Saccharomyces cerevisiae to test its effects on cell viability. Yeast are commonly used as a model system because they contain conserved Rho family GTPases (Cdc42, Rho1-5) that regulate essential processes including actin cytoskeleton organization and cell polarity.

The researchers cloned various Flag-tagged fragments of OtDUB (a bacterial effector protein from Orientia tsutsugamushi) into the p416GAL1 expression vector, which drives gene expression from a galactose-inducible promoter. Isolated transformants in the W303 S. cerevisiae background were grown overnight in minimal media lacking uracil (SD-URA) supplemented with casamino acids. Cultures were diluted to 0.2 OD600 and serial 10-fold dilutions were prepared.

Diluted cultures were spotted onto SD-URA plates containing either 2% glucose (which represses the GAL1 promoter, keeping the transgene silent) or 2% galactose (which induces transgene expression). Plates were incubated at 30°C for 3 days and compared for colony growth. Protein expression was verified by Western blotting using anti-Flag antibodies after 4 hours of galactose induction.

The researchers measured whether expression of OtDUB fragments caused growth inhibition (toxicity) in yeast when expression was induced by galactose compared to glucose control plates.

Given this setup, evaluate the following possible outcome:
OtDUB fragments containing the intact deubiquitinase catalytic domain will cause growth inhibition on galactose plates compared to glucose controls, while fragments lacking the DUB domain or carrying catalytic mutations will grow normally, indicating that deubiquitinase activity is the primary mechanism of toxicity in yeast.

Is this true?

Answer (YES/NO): NO